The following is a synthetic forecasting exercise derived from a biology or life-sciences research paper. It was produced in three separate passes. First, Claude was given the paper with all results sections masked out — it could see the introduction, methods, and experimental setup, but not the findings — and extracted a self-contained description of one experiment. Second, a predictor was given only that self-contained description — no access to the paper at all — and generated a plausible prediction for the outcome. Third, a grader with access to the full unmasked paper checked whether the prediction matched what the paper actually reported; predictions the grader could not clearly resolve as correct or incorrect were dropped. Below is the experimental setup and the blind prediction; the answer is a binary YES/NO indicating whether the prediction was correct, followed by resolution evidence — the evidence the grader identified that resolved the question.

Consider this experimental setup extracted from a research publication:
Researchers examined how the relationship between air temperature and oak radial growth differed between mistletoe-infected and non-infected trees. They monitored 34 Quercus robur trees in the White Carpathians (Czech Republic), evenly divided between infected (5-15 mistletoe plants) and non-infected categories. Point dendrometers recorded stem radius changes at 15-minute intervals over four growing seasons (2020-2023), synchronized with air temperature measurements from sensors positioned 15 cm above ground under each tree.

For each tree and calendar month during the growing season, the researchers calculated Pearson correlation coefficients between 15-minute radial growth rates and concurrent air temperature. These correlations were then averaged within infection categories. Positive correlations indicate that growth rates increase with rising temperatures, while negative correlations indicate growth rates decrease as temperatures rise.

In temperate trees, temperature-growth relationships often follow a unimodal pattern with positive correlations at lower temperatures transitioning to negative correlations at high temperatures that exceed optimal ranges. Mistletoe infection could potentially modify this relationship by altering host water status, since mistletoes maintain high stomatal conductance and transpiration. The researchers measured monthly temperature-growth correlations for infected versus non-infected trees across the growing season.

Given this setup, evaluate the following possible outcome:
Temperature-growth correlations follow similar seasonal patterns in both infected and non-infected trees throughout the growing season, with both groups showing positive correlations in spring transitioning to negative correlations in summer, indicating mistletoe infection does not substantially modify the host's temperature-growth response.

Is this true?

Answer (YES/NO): NO